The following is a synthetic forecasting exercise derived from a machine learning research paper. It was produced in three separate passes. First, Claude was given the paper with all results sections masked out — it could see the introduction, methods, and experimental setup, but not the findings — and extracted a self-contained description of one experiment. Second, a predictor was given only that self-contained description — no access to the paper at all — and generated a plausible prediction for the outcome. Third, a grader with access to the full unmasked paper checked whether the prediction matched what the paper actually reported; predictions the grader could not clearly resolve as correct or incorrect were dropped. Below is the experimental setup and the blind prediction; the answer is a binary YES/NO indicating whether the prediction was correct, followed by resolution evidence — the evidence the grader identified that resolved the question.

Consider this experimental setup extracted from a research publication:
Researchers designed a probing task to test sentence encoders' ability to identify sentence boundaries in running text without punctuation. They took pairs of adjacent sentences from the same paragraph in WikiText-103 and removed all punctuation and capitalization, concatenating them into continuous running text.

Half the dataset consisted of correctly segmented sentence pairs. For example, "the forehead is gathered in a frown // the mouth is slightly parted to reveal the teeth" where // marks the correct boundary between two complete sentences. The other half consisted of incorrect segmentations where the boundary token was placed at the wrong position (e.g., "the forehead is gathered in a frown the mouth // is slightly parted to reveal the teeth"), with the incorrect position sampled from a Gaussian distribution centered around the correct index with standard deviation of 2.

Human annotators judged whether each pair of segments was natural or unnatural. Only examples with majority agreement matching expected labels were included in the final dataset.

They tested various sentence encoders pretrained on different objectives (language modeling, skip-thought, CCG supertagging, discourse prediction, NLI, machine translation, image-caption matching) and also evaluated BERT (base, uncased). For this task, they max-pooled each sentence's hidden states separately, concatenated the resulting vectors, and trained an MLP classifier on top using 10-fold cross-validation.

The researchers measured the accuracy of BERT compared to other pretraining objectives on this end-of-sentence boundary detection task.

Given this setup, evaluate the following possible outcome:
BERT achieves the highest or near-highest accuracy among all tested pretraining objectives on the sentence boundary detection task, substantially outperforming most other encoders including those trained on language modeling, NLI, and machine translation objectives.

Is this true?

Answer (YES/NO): YES